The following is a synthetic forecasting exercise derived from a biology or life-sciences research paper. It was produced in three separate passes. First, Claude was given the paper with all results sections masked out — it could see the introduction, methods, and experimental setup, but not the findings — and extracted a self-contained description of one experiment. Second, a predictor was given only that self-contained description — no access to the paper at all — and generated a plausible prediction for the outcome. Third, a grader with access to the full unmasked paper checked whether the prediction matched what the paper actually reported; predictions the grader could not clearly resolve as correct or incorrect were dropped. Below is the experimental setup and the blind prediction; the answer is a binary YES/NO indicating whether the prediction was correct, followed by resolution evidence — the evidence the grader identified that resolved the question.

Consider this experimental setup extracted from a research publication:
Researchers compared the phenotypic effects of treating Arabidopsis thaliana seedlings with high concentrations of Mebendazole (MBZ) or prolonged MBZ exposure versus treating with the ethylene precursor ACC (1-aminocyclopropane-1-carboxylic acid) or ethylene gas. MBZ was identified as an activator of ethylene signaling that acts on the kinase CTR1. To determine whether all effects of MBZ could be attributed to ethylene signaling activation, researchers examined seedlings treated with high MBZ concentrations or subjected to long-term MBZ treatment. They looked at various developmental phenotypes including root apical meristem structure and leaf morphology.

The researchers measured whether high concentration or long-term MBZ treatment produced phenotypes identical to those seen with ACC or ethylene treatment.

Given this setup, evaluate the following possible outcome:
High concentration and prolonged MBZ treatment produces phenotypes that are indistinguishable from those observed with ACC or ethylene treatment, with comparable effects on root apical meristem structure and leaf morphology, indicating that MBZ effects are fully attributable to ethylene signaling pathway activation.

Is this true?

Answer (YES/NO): NO